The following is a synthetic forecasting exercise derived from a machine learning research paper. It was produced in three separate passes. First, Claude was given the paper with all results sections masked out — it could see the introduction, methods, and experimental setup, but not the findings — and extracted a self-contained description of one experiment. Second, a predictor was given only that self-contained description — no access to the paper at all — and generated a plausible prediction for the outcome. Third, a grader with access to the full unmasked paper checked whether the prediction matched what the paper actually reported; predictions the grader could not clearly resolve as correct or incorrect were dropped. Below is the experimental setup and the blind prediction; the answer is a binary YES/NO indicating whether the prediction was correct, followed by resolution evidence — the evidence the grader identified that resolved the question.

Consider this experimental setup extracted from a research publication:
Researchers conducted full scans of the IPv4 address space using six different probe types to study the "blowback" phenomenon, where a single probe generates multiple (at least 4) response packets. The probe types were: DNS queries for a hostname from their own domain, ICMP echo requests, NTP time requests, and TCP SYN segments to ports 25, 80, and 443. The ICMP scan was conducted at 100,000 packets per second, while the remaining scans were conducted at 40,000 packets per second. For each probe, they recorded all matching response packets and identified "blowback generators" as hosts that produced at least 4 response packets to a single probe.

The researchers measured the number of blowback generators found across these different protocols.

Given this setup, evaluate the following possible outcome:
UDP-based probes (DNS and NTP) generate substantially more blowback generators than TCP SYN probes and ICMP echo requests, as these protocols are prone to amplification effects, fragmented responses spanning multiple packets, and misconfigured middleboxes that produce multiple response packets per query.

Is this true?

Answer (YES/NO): NO